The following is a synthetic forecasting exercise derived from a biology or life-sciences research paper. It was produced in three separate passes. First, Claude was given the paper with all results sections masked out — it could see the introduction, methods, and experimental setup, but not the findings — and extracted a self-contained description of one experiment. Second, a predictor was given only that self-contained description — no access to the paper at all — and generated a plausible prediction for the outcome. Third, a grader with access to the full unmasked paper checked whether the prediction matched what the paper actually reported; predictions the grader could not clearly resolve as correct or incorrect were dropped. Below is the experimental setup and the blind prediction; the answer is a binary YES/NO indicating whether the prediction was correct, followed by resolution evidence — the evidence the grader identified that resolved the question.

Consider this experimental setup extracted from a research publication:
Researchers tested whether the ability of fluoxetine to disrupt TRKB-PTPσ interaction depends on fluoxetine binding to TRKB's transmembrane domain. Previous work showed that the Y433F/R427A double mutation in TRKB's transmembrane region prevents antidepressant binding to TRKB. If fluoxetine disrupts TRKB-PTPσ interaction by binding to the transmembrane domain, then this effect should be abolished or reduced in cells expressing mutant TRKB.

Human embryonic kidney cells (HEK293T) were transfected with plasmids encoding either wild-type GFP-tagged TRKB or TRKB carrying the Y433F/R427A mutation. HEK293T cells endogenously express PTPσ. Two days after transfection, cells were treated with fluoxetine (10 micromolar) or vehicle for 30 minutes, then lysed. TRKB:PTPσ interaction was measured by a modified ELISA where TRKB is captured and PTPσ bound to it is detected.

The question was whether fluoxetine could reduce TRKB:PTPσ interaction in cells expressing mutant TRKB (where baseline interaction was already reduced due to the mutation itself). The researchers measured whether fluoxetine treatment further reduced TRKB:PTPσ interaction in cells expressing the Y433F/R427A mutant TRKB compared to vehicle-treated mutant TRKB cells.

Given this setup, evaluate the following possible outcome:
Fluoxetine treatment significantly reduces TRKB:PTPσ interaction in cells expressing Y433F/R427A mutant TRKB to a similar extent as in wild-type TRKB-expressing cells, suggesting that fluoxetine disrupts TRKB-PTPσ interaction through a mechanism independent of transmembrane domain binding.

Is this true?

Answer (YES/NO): NO